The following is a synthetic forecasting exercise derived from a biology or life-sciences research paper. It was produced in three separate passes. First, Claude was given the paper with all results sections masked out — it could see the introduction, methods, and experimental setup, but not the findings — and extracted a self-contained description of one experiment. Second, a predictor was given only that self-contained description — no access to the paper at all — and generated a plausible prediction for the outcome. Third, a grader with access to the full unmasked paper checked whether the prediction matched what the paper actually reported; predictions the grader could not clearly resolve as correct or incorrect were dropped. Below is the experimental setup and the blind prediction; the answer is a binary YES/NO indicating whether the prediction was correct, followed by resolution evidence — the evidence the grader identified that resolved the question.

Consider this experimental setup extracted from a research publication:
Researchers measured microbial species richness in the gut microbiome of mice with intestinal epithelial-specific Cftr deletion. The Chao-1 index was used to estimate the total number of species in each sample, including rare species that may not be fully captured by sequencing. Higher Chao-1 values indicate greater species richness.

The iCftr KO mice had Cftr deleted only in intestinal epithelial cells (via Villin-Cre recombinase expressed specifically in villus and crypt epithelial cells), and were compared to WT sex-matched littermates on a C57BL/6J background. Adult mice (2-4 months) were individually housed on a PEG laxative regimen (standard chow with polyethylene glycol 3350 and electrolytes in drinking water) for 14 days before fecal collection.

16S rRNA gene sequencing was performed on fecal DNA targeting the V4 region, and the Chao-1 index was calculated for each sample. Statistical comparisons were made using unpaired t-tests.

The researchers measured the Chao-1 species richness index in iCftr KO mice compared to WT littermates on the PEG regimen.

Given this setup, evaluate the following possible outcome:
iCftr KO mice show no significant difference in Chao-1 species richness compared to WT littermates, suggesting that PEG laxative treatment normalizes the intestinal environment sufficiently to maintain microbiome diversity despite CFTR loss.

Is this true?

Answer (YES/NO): YES